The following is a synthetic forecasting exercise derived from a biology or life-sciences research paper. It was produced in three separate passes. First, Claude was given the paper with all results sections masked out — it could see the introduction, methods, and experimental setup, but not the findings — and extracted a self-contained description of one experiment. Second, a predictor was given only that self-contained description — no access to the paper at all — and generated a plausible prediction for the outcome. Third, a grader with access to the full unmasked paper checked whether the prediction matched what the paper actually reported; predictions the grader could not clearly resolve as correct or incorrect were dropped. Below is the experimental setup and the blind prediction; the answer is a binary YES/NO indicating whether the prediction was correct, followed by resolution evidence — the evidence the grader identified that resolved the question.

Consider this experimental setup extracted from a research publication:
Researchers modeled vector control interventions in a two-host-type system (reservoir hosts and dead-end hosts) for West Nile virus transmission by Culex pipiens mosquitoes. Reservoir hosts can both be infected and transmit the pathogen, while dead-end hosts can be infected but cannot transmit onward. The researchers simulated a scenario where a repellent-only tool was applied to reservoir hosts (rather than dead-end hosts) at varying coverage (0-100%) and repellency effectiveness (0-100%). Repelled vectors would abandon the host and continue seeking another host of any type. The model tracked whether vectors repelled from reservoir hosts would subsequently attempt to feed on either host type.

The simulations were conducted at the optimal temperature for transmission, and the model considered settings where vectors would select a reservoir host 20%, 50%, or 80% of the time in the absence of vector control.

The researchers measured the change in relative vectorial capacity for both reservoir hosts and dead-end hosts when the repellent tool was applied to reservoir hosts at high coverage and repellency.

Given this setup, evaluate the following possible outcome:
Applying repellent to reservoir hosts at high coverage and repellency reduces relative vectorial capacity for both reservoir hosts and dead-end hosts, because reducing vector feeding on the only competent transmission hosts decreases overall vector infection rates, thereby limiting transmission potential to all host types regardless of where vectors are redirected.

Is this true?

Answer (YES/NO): YES